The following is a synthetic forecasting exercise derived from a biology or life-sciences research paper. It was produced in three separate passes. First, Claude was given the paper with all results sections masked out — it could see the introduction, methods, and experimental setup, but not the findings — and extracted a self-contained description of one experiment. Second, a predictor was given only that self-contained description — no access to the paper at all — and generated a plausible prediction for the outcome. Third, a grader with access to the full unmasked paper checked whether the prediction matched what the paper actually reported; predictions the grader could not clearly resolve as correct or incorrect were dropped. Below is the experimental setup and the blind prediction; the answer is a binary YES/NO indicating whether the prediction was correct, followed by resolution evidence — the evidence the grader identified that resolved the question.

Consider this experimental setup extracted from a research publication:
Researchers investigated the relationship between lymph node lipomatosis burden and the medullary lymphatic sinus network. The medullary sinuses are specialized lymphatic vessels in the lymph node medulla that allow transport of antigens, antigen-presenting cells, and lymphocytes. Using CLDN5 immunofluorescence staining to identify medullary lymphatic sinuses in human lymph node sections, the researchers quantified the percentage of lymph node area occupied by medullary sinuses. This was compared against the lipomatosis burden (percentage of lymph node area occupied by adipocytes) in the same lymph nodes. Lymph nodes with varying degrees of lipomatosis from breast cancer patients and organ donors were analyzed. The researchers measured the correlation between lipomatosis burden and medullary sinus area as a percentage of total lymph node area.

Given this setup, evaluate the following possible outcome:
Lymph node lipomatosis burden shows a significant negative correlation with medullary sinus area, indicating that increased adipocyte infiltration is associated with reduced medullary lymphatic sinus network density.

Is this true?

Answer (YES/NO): YES